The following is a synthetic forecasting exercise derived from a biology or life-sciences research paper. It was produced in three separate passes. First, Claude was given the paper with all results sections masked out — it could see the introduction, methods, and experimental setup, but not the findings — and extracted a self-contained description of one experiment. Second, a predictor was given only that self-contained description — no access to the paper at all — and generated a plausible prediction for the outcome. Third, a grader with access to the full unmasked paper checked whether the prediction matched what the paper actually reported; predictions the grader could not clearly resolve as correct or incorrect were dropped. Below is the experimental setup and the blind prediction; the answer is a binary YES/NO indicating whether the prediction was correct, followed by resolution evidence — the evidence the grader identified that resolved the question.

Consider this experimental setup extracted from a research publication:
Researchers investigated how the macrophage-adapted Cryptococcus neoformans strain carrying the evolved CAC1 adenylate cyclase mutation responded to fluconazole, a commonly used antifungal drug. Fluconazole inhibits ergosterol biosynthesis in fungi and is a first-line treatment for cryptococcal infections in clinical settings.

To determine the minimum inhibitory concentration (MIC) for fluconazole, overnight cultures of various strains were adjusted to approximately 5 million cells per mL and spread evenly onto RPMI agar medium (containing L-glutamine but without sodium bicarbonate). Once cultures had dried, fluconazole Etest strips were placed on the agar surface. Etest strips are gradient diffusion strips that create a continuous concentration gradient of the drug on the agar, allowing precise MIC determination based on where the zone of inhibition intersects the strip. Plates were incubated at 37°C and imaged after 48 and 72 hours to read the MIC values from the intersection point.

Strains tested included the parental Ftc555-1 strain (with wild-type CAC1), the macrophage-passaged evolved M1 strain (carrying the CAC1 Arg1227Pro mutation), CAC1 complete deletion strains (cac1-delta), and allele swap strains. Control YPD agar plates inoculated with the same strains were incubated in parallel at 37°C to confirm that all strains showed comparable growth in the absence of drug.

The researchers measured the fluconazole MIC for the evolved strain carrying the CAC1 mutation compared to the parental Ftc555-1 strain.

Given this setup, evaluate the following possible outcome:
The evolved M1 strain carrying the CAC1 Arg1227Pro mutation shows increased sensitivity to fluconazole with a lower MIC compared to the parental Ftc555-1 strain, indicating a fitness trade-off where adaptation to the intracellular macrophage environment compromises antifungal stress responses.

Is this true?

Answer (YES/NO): NO